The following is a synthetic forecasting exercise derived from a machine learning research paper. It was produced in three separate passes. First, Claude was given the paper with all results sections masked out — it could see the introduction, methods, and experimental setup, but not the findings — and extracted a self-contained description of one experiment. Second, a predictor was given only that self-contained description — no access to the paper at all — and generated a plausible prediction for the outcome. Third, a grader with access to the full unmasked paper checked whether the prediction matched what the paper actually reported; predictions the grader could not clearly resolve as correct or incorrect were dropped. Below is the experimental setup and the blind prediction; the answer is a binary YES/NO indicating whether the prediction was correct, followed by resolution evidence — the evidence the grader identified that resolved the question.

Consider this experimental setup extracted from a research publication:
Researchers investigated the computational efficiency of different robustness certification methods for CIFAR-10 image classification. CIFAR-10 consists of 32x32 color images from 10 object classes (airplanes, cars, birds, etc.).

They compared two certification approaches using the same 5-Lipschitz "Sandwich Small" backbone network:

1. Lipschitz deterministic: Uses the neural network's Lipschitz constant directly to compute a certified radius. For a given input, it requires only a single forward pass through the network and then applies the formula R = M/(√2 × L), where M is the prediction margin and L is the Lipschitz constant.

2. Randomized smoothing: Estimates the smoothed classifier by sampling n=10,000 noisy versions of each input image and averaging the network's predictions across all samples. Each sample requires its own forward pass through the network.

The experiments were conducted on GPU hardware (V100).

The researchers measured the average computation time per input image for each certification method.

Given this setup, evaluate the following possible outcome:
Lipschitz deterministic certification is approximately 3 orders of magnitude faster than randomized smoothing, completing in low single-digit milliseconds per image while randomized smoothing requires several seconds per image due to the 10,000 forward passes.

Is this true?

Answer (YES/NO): NO